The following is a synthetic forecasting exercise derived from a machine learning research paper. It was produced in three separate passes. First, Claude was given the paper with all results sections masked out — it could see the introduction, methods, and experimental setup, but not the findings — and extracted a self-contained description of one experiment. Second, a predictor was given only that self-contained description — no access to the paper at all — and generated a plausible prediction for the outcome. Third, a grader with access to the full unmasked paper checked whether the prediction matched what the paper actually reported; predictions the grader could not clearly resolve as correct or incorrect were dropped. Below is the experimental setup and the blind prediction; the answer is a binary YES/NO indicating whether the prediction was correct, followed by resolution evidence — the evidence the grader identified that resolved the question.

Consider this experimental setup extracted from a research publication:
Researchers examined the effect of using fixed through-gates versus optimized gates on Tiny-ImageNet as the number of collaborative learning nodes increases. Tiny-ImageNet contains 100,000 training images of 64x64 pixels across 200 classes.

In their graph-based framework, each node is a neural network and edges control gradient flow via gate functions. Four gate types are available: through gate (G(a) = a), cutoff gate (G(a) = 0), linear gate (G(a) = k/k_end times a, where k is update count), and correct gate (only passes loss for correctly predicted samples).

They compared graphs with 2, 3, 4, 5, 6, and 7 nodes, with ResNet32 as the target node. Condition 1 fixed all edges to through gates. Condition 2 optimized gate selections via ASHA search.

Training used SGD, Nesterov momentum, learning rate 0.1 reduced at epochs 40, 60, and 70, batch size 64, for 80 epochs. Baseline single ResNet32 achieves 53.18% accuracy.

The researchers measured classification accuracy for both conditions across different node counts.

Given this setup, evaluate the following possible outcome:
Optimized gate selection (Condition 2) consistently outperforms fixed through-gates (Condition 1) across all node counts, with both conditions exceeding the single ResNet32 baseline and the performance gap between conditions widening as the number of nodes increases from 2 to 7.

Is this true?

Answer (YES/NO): NO